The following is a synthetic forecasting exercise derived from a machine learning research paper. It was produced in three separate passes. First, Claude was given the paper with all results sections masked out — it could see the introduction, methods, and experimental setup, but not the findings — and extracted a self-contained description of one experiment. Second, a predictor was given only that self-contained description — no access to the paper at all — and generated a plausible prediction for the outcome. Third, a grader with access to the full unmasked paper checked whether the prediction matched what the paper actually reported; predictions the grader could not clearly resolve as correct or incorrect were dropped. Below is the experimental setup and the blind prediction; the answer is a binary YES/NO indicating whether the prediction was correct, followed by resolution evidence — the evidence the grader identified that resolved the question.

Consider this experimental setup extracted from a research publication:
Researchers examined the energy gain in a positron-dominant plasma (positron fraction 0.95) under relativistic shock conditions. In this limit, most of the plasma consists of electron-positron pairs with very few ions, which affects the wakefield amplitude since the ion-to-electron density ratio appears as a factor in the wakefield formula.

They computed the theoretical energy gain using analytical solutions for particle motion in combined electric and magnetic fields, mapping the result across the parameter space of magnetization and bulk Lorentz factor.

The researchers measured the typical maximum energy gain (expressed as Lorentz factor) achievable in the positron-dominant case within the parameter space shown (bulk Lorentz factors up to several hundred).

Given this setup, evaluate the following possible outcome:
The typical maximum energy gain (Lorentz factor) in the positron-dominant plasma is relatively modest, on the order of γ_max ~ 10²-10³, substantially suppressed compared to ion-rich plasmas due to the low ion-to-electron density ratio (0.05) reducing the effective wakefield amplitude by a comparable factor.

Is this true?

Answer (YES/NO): NO